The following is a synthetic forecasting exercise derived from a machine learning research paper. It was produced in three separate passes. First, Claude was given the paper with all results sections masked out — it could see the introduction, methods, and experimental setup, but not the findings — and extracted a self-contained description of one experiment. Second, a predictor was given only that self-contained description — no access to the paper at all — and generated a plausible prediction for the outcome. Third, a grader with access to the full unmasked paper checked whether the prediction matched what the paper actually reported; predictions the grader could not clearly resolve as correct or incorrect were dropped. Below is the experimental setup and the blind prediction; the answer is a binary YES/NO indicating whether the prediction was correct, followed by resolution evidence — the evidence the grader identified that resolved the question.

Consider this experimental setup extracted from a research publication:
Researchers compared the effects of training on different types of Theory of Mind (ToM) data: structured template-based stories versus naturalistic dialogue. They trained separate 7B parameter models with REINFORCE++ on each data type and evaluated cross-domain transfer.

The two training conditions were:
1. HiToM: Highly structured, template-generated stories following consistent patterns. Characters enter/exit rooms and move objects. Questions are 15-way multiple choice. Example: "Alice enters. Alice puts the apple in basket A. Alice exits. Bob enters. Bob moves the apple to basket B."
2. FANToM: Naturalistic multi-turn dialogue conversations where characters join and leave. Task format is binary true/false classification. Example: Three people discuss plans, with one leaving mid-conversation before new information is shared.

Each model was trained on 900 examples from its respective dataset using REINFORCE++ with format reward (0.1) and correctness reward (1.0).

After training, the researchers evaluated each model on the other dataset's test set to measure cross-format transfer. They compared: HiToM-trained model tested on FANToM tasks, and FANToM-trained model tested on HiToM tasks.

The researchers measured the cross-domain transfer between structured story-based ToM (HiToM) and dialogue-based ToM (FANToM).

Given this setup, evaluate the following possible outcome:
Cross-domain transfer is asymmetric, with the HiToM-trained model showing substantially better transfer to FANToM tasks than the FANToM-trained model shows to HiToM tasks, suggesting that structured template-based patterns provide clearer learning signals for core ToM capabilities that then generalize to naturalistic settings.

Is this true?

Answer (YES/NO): NO